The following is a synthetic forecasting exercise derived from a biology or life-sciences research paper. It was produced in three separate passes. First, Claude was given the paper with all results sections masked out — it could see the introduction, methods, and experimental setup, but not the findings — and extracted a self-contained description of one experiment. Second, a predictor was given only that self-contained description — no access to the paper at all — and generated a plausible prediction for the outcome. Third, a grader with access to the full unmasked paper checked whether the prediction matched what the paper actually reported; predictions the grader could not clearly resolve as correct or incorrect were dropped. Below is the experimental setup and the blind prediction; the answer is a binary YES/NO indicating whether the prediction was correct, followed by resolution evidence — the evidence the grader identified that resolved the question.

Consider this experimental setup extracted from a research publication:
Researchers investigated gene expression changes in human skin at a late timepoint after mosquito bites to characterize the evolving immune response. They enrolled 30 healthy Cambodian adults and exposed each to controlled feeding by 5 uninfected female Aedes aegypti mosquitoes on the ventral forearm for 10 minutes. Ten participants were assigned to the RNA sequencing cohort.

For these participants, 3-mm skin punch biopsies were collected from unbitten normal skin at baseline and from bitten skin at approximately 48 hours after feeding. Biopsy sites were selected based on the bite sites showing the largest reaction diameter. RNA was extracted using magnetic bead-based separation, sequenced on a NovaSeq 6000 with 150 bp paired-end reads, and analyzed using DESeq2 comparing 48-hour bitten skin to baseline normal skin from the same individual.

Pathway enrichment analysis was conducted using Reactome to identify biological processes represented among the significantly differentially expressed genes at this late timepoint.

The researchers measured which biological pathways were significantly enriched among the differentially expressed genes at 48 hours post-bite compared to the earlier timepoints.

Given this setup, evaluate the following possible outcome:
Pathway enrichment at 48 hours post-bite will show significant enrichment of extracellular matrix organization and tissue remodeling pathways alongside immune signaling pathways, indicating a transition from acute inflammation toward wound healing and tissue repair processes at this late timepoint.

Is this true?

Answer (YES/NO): NO